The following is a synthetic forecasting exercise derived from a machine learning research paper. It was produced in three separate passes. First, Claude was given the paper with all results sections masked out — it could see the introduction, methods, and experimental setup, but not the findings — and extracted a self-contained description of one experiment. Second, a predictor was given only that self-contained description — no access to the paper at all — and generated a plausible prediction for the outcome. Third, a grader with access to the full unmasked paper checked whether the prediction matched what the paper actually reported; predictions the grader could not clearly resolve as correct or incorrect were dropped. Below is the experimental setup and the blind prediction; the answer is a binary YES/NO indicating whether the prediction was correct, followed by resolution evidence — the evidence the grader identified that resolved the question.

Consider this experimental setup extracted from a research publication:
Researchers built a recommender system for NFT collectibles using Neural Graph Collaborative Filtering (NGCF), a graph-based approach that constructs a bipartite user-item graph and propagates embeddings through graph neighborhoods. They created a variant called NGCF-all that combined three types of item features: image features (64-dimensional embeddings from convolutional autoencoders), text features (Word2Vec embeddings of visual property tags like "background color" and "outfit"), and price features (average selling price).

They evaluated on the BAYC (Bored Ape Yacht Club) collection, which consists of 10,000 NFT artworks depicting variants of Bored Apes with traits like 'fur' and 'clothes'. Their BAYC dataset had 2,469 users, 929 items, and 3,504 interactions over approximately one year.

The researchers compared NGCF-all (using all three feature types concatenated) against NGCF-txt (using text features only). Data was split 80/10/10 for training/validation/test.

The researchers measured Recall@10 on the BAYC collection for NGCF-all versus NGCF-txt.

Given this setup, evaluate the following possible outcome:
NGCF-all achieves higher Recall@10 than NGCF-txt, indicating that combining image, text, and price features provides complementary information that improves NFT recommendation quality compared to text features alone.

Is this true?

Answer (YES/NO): NO